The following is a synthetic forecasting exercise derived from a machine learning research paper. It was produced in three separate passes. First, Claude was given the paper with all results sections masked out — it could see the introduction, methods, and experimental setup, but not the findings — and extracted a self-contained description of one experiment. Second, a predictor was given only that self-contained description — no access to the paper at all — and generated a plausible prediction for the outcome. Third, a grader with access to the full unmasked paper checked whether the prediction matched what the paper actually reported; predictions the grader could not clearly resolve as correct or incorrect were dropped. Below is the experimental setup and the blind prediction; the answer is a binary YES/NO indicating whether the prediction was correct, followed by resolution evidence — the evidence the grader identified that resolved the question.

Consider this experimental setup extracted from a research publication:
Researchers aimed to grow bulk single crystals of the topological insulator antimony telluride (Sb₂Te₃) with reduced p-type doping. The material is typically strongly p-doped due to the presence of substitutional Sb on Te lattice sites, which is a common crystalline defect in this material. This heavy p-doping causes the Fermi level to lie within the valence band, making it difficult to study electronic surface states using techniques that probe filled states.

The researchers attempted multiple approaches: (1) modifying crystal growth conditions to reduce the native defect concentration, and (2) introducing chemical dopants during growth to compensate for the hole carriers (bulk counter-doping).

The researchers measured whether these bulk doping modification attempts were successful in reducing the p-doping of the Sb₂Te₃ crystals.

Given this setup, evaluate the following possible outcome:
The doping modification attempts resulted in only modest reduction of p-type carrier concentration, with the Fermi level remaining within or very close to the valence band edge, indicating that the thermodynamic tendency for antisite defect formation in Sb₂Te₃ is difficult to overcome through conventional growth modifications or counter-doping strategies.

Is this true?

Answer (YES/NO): NO